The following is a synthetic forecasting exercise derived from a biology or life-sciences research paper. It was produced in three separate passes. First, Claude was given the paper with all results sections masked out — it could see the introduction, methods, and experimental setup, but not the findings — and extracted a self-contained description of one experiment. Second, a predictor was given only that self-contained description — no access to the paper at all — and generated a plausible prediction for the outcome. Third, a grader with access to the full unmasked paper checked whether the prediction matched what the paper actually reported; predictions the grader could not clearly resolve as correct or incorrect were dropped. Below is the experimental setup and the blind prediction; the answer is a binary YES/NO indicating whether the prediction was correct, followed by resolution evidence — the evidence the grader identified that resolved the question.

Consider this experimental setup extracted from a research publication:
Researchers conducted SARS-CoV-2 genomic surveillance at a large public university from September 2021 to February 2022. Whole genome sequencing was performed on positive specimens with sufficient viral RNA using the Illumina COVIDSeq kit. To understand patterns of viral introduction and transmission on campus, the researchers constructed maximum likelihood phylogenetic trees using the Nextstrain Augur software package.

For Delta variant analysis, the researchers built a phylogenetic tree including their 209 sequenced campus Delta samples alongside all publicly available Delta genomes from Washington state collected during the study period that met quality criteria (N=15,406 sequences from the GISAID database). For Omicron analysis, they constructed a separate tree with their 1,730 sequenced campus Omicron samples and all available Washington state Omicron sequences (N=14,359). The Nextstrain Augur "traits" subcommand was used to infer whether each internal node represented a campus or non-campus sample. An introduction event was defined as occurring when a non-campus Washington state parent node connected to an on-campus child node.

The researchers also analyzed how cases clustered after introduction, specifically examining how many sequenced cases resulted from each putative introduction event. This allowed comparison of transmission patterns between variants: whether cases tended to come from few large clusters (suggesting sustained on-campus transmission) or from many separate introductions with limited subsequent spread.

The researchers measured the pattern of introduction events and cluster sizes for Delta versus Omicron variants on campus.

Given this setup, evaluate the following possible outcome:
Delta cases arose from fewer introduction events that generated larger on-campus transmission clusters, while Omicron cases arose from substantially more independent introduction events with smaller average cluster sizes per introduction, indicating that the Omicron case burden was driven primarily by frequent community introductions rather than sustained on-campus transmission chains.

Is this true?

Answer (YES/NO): YES